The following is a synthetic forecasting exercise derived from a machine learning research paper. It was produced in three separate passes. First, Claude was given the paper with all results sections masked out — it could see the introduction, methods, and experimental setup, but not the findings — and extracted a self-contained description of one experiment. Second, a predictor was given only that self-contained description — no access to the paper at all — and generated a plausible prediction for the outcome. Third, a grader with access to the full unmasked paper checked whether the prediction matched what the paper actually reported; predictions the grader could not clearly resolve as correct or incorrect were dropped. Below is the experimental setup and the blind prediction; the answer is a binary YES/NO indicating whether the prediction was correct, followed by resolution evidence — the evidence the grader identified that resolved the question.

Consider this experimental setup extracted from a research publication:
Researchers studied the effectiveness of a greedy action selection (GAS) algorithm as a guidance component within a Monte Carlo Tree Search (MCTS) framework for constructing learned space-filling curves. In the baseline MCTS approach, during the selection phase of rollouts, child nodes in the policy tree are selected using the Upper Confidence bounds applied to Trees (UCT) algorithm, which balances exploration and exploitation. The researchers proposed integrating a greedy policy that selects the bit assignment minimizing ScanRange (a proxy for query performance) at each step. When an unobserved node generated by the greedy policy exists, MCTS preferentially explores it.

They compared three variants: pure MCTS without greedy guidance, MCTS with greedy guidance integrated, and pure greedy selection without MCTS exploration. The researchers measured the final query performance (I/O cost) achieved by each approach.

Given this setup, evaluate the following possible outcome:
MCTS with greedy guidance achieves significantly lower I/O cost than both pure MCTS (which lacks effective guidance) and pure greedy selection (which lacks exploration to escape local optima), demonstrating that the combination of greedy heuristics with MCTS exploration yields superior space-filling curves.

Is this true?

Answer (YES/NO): YES